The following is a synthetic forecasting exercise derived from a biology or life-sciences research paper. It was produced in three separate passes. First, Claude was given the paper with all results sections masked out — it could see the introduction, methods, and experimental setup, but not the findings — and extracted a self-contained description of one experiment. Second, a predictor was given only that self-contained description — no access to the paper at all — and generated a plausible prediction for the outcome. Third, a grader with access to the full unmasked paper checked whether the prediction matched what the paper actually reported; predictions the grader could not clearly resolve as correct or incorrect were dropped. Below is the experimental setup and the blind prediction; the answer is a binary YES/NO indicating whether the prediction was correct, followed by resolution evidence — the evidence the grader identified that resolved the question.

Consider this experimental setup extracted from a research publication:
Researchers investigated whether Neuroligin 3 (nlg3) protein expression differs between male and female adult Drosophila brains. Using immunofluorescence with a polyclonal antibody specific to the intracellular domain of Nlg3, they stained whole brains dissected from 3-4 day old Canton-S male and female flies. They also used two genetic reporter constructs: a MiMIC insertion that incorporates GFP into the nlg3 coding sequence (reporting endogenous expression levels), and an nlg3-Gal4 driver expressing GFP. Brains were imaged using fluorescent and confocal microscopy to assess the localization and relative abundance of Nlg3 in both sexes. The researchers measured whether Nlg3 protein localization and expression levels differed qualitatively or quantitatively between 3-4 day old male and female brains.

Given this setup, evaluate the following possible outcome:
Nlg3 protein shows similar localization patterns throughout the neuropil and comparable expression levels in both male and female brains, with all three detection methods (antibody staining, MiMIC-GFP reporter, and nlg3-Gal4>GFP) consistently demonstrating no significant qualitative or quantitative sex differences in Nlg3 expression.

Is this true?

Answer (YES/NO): YES